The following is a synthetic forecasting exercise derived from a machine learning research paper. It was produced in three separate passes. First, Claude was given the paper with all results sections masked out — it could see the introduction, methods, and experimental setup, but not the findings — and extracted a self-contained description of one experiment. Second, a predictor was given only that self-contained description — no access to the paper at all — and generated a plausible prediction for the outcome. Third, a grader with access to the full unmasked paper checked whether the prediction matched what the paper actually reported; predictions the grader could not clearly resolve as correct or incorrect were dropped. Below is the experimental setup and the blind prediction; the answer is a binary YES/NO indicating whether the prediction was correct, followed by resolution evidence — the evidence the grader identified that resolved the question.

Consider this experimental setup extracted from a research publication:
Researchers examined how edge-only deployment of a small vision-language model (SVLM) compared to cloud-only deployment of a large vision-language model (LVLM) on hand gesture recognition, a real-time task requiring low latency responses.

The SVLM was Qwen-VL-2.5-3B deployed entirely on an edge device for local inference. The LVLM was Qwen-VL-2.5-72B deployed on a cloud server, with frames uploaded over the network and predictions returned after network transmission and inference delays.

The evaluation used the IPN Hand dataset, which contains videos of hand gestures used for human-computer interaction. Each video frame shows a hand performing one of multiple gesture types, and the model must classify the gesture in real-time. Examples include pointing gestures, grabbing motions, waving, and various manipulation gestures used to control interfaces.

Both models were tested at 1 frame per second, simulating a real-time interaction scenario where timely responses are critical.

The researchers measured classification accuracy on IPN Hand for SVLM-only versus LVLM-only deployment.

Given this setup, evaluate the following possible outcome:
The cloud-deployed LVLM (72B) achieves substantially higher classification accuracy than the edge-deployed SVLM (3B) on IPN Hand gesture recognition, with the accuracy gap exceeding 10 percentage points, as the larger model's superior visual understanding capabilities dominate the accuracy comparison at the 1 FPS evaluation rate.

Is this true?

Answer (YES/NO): NO